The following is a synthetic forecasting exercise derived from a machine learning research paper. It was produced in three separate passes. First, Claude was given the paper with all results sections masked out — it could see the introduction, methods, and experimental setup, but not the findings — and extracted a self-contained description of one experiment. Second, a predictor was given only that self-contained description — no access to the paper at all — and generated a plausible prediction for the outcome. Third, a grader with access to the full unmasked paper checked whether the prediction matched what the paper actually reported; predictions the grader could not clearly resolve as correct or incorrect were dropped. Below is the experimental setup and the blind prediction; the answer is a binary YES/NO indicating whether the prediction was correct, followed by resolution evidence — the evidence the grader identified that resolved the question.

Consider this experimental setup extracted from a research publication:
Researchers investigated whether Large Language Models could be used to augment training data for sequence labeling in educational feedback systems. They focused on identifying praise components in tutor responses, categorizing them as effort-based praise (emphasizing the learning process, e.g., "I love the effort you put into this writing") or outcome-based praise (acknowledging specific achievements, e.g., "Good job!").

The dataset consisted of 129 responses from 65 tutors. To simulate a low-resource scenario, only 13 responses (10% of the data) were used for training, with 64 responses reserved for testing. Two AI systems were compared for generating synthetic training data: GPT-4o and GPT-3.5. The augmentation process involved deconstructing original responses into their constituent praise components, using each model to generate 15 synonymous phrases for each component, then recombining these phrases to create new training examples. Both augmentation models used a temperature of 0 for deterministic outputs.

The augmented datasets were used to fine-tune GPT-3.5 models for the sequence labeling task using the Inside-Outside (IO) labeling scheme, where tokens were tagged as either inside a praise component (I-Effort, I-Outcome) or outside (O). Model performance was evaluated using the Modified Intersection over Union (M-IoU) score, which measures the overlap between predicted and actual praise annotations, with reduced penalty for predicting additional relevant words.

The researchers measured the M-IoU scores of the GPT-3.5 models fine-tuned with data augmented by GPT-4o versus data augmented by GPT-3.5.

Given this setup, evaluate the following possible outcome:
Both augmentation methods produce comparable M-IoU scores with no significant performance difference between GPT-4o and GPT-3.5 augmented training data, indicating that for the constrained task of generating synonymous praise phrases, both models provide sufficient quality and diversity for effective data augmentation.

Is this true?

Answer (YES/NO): NO